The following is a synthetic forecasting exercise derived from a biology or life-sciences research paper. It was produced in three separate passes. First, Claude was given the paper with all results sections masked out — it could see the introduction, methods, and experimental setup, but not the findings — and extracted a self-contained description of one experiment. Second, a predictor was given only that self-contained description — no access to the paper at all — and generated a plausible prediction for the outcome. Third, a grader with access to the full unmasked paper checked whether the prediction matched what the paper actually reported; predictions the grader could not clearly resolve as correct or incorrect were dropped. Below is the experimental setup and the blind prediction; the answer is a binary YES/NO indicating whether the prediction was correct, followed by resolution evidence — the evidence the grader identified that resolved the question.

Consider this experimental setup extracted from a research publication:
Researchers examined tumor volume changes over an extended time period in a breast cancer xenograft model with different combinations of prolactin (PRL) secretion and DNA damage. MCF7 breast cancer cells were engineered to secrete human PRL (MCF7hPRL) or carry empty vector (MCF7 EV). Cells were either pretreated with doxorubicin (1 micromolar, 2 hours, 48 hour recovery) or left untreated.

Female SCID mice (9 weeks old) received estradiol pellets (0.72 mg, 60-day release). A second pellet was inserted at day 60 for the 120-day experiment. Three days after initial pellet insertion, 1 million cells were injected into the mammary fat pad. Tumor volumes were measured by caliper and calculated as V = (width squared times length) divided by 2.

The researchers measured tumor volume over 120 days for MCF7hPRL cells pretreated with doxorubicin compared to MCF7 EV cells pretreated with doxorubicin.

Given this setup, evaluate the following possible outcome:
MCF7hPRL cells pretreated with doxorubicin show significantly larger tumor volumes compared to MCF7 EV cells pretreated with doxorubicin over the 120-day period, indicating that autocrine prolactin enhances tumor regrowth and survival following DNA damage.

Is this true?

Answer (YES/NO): NO